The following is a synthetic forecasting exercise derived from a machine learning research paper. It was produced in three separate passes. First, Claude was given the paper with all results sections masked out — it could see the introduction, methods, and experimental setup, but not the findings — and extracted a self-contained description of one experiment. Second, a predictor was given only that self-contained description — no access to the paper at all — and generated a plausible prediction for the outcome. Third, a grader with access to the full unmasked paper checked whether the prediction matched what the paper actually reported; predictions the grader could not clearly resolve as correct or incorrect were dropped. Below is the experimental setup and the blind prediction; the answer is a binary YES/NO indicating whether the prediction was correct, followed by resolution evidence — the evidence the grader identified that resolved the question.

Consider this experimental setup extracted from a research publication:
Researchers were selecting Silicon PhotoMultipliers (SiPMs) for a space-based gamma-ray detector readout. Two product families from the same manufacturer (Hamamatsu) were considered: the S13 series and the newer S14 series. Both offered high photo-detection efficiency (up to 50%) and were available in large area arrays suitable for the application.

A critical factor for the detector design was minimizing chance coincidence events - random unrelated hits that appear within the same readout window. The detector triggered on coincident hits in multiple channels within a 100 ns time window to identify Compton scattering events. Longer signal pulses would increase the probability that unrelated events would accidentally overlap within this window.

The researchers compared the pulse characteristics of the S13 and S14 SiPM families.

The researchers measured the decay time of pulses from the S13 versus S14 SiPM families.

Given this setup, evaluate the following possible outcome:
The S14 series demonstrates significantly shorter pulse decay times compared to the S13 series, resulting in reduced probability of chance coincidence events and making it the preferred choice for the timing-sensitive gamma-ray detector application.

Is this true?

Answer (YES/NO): NO